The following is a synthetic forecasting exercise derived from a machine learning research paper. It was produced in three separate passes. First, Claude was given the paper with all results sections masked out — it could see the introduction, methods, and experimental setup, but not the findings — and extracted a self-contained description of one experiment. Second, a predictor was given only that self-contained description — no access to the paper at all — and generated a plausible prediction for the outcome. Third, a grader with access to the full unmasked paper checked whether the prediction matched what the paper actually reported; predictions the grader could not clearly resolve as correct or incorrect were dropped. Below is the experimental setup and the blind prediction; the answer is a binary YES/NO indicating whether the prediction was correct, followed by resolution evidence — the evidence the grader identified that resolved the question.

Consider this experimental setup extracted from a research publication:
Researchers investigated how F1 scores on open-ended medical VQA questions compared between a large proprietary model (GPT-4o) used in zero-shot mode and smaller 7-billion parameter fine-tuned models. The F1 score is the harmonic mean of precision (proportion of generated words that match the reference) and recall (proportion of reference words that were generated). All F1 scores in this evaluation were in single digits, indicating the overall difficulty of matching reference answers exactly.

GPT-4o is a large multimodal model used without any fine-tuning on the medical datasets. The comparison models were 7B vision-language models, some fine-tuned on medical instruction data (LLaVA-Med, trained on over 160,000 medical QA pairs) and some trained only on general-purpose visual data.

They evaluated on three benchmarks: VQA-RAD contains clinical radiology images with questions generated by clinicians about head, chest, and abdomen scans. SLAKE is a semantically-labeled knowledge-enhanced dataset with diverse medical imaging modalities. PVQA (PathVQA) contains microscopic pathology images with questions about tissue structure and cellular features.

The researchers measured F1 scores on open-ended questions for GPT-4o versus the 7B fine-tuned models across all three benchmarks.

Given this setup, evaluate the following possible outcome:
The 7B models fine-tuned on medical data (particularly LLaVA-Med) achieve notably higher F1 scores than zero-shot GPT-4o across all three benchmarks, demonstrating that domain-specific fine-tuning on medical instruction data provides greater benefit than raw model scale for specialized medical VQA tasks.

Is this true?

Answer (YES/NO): NO